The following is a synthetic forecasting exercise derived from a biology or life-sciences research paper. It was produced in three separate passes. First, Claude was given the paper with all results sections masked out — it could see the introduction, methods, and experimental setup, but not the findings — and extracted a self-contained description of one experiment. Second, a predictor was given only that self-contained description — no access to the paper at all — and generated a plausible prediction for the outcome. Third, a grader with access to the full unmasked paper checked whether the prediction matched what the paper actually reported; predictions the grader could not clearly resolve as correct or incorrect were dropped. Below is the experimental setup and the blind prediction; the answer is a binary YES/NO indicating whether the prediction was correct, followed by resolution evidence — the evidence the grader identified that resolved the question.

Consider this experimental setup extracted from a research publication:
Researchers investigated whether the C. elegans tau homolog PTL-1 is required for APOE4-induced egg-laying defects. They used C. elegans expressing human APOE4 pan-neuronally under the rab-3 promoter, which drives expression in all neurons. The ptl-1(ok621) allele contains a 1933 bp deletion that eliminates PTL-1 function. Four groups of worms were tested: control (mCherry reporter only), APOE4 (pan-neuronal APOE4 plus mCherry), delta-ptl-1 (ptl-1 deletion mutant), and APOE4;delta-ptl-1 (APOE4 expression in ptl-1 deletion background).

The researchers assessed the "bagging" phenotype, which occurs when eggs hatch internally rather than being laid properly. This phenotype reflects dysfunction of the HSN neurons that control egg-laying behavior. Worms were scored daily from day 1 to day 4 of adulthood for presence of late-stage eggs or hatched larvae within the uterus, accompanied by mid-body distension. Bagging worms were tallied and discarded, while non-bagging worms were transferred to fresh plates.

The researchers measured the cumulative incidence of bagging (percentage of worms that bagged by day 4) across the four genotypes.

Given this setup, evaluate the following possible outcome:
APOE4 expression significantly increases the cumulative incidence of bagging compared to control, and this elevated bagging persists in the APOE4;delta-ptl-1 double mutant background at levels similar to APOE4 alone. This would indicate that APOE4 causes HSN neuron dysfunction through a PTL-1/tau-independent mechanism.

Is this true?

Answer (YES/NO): NO